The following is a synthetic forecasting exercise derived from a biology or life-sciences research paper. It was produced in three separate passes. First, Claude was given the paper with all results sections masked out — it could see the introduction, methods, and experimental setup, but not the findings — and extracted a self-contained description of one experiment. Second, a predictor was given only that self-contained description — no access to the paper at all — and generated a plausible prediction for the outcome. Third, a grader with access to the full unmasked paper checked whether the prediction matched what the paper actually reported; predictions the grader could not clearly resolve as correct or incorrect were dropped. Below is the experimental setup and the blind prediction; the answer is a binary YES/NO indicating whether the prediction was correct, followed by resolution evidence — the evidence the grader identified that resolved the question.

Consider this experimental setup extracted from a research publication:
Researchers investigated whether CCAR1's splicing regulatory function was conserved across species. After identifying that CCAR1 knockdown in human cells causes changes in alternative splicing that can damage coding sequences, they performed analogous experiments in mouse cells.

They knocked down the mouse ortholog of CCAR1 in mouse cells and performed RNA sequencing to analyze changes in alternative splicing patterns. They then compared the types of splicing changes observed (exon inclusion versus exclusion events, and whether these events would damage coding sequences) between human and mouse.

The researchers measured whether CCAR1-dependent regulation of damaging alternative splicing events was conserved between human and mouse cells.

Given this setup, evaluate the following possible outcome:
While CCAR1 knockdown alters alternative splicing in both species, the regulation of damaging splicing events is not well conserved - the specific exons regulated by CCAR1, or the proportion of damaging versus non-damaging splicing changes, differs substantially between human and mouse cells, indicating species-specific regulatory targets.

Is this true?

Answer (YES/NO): NO